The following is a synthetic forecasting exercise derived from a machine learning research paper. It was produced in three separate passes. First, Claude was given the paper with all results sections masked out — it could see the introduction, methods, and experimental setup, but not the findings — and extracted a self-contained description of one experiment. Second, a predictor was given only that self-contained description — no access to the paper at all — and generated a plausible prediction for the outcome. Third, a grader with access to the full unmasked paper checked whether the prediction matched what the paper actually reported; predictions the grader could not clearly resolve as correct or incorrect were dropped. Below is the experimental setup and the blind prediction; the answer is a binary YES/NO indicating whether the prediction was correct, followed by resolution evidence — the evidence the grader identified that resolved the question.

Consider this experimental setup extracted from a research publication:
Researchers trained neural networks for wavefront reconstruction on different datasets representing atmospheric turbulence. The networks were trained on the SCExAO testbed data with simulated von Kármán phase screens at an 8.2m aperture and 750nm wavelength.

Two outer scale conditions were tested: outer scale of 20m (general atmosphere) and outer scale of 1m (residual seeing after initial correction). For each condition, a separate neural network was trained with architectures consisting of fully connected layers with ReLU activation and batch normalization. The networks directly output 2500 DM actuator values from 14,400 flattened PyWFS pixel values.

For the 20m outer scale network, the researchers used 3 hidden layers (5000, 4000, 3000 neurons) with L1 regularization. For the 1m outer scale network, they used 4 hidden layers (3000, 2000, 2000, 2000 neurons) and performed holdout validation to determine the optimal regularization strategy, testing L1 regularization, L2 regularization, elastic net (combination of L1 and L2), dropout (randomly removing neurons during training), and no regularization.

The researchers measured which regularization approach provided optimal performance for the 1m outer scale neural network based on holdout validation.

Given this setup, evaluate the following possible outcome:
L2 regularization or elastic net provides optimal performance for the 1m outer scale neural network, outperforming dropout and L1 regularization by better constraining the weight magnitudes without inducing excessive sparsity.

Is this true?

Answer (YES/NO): NO